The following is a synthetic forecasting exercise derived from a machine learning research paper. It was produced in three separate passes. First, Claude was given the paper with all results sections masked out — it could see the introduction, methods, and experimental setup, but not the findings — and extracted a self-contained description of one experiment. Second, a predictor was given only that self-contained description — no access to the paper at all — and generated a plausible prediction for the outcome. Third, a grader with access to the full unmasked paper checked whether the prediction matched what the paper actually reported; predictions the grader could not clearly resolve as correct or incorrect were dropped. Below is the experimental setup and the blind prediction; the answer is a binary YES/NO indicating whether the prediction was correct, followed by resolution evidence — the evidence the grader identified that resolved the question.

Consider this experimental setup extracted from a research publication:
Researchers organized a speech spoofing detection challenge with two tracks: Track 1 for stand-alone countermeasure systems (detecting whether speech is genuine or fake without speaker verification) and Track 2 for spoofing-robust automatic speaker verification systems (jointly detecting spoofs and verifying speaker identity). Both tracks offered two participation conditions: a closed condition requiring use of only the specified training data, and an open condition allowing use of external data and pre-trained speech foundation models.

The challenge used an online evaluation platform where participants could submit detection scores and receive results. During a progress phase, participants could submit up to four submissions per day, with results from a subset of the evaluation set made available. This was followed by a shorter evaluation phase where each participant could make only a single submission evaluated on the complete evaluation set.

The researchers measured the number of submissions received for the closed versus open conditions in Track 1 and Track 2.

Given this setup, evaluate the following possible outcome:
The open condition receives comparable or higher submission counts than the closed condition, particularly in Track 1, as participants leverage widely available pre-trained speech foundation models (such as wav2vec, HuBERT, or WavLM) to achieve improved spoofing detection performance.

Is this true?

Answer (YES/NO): NO